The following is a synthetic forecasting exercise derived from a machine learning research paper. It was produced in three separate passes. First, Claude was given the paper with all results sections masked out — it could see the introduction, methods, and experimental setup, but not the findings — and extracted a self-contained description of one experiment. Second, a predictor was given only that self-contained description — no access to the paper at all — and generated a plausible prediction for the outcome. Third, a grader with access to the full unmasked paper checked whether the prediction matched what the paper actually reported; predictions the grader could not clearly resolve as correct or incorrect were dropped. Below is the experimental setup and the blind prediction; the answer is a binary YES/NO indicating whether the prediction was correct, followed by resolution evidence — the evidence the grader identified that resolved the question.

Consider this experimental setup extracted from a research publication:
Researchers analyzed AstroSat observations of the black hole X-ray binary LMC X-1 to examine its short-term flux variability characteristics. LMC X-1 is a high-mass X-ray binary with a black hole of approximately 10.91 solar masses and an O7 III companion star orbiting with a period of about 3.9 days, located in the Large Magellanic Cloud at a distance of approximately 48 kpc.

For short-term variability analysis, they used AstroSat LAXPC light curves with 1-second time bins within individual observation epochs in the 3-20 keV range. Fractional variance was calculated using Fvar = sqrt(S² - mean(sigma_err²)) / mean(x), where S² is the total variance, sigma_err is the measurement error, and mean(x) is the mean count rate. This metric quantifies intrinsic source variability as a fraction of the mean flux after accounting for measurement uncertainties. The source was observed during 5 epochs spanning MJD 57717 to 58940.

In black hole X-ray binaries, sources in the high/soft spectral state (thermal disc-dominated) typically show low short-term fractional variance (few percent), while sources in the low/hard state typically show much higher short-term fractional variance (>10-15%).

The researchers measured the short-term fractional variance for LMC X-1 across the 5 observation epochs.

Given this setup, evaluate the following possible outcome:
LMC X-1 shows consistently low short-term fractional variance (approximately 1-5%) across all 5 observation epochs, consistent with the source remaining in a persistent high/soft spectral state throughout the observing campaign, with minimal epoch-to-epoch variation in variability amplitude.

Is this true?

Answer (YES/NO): NO